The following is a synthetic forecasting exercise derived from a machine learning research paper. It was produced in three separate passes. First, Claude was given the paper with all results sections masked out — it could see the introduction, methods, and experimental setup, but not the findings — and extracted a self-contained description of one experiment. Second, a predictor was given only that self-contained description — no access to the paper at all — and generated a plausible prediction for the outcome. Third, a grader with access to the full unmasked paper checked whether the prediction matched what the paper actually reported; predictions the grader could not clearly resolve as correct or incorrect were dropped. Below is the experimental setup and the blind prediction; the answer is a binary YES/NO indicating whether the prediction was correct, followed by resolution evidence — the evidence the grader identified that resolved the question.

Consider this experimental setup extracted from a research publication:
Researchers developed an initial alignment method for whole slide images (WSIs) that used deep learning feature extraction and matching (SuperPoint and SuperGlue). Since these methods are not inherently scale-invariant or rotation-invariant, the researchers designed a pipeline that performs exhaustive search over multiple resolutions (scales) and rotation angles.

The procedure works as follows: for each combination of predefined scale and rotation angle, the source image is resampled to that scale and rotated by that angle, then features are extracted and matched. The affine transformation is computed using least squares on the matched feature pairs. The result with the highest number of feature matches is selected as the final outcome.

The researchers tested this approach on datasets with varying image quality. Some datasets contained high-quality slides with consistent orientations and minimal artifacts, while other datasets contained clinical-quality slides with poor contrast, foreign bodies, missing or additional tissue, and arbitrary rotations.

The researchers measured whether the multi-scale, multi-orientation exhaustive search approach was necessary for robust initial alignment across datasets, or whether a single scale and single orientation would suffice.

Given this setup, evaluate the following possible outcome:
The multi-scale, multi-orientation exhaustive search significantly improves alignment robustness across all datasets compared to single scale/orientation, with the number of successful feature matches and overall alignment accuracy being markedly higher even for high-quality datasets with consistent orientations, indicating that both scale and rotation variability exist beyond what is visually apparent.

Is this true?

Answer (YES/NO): NO